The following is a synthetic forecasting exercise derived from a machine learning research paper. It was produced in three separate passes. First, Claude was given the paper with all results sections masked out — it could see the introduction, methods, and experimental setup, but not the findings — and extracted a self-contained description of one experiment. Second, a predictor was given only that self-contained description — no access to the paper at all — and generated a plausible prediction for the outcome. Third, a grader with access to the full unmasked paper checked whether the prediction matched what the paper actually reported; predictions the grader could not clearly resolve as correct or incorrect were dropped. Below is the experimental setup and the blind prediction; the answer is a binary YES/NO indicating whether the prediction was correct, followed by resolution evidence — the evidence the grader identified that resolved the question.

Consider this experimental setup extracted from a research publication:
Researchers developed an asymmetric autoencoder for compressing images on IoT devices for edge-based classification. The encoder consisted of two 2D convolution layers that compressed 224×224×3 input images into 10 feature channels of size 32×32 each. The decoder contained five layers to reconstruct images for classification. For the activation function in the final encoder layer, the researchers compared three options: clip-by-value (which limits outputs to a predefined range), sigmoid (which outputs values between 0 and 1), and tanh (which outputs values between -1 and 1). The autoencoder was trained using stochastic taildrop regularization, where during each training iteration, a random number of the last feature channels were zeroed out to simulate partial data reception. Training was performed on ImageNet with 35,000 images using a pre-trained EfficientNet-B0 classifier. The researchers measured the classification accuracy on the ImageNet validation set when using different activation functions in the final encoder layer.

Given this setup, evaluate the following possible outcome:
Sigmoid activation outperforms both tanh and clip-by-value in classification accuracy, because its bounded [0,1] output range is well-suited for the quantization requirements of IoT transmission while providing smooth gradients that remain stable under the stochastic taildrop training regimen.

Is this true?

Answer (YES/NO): NO